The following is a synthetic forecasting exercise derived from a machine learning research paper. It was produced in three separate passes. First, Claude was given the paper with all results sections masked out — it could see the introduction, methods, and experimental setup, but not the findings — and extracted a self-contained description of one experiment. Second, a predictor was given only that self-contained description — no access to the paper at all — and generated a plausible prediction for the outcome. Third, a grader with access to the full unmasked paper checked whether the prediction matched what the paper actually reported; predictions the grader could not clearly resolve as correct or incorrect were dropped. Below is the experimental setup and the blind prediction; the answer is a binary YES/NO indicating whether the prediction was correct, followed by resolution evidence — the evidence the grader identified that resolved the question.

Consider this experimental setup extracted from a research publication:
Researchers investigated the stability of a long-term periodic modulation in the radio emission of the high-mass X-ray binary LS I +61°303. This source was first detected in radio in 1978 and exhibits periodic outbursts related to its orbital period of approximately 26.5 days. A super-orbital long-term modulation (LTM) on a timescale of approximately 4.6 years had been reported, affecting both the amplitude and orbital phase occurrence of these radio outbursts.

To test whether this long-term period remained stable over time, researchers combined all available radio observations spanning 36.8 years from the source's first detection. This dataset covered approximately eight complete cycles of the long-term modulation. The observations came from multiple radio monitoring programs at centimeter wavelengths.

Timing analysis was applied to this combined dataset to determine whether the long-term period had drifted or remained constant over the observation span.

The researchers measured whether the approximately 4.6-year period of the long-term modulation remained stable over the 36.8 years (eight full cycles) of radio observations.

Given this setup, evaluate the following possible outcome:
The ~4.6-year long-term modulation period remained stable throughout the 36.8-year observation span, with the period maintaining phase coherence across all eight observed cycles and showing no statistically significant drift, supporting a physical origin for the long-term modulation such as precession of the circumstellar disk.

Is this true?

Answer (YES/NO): NO